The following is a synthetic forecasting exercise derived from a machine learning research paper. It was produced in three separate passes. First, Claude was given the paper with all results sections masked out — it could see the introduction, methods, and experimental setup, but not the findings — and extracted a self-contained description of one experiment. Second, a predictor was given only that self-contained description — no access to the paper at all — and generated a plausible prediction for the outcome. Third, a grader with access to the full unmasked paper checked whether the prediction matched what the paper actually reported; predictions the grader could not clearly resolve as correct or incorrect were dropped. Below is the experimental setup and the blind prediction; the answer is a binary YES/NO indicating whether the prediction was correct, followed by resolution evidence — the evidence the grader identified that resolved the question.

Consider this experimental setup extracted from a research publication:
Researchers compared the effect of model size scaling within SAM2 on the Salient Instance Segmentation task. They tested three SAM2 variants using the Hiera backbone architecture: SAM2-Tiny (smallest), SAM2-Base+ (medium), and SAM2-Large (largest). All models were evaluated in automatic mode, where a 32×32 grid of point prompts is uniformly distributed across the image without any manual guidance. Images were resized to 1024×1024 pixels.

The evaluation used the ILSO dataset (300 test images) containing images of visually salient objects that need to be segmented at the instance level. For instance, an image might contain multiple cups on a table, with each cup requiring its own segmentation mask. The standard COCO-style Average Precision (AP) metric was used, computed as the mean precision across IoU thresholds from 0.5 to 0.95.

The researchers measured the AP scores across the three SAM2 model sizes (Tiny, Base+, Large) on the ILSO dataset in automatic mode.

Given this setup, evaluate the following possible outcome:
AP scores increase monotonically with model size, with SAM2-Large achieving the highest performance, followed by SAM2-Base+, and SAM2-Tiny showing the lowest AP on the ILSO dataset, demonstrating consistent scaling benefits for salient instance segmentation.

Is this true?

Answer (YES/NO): NO